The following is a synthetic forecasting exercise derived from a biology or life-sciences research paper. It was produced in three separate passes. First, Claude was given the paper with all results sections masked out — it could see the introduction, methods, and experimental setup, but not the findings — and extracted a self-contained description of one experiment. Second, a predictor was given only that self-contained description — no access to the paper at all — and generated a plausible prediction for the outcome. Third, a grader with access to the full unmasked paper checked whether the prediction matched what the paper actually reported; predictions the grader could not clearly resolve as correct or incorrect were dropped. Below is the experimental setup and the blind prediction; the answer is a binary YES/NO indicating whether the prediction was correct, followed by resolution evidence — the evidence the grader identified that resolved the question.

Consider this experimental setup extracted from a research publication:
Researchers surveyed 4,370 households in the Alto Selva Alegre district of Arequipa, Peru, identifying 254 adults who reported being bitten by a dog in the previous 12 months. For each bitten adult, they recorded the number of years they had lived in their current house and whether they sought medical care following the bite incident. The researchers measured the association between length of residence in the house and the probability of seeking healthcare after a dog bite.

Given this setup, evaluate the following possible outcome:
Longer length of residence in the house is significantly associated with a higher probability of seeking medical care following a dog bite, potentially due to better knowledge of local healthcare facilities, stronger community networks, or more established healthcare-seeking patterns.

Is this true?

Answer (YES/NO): YES